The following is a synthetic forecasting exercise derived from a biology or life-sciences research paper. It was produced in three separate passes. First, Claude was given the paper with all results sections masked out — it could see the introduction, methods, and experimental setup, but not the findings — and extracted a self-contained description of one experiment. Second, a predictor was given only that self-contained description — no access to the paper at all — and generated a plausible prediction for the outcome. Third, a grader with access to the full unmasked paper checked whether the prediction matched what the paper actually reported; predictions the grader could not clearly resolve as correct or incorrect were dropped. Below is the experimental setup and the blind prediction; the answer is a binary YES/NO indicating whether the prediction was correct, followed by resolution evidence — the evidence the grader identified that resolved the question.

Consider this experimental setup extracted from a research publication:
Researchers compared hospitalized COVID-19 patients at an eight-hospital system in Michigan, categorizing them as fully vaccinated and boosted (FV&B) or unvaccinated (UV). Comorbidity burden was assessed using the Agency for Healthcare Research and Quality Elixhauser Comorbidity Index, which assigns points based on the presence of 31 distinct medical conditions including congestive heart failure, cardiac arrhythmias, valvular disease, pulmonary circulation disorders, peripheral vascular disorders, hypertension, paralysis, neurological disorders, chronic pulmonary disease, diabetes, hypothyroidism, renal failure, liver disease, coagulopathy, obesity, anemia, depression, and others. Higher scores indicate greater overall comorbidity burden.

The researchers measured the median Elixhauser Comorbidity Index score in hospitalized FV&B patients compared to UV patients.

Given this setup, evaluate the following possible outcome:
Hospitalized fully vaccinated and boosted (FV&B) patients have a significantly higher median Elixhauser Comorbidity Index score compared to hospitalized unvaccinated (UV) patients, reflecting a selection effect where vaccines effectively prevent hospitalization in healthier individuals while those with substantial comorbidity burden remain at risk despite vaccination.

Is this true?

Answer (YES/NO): YES